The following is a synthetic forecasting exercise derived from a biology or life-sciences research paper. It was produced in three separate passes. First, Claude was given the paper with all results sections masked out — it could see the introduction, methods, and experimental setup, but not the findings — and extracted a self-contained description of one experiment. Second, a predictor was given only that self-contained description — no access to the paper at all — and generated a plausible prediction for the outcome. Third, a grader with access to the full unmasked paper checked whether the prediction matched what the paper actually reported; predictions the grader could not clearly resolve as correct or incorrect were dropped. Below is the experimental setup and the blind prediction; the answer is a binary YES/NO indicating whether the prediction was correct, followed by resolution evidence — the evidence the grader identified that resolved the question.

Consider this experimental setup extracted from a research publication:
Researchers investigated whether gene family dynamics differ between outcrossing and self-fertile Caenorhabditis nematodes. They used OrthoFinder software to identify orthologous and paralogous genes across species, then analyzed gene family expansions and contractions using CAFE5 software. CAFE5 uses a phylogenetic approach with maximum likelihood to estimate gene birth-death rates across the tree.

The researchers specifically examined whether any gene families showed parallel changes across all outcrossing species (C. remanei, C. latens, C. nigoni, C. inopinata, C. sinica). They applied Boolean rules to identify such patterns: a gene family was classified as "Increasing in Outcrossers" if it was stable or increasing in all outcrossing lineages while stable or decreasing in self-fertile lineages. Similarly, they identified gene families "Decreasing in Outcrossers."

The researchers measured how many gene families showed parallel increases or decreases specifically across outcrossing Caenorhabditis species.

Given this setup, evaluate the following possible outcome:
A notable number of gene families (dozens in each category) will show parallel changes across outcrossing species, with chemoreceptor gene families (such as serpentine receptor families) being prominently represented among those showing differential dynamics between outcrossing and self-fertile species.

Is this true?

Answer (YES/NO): NO